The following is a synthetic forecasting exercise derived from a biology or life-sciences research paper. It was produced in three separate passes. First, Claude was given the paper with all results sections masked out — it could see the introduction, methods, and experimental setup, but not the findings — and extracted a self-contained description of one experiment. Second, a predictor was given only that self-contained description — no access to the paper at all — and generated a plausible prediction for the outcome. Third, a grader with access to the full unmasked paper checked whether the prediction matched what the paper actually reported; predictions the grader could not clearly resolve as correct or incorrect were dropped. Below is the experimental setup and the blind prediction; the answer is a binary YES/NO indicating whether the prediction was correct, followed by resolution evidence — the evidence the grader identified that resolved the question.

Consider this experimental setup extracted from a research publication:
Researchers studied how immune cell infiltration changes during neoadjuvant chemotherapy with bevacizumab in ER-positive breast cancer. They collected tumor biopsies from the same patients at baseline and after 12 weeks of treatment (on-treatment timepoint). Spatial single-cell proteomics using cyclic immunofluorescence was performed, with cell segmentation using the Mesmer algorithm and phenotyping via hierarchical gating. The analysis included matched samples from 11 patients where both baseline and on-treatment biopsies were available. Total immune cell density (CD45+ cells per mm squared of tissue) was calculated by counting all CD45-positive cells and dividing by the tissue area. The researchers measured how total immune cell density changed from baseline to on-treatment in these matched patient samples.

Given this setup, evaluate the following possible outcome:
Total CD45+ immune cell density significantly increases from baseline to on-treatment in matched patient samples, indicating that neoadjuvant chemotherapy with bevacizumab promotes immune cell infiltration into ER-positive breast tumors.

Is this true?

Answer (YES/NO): NO